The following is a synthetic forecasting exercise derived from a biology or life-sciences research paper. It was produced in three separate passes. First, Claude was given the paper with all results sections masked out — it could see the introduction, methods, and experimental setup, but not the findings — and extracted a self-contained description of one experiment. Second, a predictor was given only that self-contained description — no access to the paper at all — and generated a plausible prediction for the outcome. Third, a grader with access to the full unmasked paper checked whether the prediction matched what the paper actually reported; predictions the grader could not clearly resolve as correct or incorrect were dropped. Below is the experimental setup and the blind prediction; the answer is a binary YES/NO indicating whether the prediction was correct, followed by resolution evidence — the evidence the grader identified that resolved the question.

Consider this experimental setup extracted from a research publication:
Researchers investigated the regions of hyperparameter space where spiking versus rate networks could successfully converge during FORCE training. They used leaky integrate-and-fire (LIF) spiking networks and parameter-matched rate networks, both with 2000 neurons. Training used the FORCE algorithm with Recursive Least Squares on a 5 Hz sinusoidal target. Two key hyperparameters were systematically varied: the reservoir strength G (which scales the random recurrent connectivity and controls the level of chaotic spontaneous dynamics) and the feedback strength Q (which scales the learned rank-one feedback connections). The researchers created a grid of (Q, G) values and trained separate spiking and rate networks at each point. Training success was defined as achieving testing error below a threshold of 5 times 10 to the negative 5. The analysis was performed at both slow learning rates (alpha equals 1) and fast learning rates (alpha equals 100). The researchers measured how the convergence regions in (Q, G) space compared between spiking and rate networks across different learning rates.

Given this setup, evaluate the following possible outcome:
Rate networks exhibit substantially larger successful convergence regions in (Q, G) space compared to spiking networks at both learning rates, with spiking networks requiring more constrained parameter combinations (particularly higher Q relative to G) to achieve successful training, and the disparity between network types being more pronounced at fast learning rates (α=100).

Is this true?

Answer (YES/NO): NO